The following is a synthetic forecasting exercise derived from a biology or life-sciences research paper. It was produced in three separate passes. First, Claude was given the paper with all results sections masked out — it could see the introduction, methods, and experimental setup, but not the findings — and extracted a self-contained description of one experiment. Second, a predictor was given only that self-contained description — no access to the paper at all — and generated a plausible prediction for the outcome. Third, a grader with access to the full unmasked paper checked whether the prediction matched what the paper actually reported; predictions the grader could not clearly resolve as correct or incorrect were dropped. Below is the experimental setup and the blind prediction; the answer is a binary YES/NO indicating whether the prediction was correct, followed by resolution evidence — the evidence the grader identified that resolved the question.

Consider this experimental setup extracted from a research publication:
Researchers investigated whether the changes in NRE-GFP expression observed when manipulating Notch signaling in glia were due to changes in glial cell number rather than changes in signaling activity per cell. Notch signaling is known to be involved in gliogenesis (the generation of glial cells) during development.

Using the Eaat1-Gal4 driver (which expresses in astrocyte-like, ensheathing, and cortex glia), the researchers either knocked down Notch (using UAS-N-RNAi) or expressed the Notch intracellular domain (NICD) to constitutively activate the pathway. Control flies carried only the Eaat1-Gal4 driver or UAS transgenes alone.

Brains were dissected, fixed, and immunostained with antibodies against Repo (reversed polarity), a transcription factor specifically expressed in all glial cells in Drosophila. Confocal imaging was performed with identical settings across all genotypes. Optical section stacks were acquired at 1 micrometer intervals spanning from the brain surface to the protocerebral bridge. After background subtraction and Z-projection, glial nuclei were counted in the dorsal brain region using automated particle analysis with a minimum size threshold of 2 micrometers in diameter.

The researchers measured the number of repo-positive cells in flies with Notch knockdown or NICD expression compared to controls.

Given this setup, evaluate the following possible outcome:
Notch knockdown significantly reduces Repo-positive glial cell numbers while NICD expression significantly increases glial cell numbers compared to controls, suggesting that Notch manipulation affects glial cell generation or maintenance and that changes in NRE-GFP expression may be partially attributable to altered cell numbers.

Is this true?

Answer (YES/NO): NO